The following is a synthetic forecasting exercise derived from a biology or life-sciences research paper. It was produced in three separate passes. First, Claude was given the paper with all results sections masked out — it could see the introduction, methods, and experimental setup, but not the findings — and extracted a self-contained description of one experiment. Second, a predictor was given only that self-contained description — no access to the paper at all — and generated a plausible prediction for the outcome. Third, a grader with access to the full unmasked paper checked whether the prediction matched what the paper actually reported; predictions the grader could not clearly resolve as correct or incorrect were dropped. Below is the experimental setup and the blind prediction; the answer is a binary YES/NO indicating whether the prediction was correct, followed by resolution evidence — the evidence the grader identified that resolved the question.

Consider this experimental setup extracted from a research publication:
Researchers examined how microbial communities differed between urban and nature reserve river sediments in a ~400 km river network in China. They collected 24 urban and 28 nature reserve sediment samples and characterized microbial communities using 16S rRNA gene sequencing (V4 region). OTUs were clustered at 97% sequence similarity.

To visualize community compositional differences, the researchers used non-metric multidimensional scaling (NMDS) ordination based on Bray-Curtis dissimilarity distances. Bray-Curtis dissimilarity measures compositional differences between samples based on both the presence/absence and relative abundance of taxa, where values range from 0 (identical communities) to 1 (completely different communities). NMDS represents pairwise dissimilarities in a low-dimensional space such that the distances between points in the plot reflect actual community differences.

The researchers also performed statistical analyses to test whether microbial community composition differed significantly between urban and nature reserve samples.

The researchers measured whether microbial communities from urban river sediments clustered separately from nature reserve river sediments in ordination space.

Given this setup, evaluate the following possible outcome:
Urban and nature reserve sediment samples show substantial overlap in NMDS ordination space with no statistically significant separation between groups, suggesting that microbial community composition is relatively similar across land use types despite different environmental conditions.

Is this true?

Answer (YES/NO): NO